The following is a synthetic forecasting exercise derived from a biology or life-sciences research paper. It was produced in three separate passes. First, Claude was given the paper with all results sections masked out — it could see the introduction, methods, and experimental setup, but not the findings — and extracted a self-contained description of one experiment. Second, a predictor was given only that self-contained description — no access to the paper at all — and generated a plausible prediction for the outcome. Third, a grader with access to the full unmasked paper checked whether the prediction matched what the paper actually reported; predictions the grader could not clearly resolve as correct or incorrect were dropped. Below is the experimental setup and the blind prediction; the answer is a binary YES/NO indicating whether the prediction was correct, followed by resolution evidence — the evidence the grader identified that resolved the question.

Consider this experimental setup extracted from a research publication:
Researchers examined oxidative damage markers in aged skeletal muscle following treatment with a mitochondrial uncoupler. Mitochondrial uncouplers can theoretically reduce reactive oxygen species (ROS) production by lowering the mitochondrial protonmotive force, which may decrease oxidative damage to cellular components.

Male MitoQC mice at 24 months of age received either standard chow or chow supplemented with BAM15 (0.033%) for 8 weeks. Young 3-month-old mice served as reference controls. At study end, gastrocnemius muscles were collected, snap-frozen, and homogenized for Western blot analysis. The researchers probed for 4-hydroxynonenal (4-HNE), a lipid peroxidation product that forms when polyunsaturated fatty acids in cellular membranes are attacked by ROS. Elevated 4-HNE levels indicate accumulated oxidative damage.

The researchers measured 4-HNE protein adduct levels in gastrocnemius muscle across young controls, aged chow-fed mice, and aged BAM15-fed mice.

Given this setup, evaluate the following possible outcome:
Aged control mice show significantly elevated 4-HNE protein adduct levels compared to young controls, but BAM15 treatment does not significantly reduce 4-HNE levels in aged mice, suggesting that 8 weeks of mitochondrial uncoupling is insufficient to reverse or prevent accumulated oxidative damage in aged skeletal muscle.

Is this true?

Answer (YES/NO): NO